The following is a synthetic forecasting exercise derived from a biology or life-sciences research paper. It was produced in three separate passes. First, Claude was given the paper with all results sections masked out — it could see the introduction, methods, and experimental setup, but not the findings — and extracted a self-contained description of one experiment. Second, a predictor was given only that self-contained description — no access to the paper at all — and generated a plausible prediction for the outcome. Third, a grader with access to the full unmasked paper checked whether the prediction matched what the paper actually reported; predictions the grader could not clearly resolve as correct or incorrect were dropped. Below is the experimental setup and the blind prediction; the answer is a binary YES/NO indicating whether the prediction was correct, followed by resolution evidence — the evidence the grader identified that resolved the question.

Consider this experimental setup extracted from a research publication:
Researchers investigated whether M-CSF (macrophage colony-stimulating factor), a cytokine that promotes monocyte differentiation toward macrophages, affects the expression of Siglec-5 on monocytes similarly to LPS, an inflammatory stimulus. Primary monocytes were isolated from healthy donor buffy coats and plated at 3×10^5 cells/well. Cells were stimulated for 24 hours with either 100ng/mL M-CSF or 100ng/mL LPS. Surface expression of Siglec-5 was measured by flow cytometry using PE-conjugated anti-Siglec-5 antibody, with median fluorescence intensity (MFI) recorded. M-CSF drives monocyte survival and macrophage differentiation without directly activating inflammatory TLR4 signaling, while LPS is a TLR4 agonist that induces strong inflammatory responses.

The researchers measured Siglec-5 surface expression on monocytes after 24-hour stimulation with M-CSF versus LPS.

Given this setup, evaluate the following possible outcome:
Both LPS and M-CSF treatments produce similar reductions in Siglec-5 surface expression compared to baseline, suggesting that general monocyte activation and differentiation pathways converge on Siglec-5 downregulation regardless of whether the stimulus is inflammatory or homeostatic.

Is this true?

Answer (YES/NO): NO